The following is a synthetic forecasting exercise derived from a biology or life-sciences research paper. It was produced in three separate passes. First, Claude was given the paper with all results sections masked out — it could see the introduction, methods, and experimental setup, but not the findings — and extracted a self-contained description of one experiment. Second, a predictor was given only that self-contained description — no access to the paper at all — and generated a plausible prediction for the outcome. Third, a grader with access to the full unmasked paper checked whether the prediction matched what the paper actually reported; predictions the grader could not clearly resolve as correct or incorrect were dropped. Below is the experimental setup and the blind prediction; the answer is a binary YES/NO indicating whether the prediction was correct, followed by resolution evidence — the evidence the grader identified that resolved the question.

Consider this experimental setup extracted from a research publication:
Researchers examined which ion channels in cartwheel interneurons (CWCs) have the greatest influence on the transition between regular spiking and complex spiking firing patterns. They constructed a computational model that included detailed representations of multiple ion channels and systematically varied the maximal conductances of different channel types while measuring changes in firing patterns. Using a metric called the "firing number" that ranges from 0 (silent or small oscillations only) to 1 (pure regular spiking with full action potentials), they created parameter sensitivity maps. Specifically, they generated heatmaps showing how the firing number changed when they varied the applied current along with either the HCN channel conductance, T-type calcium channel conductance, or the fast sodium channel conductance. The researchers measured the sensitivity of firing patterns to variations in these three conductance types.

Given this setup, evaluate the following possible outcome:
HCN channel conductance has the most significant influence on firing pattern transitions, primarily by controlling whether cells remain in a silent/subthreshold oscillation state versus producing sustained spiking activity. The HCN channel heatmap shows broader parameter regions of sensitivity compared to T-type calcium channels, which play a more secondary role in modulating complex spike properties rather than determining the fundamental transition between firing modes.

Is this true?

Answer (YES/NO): NO